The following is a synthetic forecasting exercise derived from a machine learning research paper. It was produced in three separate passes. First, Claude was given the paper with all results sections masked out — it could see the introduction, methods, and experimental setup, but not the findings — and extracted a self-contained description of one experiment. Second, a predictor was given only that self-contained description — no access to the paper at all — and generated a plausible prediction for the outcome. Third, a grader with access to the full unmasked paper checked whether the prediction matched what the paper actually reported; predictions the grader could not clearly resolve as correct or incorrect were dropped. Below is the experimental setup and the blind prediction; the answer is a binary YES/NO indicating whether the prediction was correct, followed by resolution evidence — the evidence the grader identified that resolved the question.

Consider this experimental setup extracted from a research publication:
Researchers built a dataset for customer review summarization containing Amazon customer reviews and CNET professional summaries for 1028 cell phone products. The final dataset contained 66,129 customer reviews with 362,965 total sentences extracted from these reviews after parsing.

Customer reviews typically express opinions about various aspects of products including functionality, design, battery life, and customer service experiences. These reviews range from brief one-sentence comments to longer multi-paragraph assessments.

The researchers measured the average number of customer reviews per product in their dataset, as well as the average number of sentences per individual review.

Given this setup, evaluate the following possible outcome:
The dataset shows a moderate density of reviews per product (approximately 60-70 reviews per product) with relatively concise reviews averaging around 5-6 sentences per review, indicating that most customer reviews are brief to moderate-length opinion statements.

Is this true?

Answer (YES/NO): YES